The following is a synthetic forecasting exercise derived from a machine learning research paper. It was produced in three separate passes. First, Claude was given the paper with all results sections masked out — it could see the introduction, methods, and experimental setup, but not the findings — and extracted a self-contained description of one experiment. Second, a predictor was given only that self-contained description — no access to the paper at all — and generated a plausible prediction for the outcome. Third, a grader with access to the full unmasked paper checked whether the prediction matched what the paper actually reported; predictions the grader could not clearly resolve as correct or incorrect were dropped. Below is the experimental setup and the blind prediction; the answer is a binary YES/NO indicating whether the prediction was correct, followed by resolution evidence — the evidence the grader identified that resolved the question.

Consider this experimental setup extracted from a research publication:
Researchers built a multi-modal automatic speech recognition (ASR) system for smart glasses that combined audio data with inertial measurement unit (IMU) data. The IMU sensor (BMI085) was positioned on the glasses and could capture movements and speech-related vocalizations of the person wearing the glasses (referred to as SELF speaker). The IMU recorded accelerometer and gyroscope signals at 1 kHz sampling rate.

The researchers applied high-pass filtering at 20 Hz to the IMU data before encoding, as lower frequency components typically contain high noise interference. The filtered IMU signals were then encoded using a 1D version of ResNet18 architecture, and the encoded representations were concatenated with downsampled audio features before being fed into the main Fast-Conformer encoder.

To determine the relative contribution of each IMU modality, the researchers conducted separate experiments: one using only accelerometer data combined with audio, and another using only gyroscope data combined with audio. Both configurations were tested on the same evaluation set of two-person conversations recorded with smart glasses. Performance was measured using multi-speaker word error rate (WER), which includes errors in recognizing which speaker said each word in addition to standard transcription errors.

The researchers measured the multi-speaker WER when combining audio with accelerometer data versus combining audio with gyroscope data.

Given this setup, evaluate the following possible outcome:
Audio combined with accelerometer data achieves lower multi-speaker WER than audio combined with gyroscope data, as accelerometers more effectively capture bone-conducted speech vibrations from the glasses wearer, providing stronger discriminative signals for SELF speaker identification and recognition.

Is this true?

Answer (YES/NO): NO